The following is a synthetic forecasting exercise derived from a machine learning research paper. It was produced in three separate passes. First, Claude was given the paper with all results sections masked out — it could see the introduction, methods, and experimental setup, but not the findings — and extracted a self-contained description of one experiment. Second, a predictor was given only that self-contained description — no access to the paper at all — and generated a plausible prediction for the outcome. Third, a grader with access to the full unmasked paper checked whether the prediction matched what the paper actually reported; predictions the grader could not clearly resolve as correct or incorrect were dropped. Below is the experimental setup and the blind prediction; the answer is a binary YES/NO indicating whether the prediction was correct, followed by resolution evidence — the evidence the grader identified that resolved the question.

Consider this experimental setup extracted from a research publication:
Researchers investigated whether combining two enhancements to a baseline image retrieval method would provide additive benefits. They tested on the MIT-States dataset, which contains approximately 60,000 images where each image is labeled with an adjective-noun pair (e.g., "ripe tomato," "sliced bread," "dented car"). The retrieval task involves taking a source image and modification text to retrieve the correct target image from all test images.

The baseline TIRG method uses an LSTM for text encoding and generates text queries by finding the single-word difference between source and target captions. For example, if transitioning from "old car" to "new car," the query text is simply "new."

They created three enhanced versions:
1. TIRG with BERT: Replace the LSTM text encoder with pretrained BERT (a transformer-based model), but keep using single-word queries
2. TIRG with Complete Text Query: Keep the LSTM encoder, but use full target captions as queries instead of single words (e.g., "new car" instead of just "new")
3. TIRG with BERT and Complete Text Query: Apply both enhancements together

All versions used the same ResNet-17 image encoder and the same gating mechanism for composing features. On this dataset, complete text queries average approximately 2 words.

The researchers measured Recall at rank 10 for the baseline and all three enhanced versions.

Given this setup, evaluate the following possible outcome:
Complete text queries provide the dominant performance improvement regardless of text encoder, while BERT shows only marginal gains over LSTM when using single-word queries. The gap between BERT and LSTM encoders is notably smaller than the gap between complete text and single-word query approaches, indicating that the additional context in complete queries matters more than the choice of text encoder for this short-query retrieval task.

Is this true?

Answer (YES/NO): NO